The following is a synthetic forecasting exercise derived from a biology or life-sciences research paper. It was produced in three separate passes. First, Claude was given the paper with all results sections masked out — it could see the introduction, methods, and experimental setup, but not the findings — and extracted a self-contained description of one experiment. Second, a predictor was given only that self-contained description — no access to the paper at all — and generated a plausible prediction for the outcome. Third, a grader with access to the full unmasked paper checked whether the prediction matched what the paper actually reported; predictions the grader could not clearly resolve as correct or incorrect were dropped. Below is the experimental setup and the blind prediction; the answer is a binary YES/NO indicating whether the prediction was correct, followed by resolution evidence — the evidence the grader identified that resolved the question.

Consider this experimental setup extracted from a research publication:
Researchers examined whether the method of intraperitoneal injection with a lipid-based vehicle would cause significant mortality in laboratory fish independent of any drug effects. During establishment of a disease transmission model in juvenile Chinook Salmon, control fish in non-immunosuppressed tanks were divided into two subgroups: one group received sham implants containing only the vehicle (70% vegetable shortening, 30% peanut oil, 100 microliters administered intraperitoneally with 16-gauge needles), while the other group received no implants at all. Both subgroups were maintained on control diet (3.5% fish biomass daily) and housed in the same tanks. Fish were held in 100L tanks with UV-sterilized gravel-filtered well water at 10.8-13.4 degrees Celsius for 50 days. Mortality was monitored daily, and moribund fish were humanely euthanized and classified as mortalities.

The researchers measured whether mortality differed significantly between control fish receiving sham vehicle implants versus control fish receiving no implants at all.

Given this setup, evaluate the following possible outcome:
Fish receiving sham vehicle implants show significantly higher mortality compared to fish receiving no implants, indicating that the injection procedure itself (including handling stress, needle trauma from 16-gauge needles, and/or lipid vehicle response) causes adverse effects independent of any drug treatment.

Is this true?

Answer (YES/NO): NO